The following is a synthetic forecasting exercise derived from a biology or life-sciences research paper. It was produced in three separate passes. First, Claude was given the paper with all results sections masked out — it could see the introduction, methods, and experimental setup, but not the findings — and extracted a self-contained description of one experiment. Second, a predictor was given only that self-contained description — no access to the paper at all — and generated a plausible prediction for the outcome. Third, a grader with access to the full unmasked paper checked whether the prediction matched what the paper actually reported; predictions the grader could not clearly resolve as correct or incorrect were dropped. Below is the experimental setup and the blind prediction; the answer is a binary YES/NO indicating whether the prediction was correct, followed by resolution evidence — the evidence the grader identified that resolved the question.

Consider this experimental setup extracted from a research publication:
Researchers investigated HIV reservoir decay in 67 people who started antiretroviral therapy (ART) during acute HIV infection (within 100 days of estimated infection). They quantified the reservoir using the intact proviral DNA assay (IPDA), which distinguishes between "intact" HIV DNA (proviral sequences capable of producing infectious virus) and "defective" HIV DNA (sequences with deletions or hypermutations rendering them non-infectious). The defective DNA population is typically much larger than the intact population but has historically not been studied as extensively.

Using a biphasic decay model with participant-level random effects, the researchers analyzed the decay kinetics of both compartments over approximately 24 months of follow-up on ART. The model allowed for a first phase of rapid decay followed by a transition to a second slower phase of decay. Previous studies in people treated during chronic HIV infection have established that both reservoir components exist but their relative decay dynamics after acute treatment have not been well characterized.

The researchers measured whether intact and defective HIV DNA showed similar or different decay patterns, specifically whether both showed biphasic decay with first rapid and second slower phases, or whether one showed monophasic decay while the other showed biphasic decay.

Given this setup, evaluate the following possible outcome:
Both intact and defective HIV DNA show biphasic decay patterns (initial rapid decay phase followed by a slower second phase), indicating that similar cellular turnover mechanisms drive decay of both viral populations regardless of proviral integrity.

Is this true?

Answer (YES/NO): YES